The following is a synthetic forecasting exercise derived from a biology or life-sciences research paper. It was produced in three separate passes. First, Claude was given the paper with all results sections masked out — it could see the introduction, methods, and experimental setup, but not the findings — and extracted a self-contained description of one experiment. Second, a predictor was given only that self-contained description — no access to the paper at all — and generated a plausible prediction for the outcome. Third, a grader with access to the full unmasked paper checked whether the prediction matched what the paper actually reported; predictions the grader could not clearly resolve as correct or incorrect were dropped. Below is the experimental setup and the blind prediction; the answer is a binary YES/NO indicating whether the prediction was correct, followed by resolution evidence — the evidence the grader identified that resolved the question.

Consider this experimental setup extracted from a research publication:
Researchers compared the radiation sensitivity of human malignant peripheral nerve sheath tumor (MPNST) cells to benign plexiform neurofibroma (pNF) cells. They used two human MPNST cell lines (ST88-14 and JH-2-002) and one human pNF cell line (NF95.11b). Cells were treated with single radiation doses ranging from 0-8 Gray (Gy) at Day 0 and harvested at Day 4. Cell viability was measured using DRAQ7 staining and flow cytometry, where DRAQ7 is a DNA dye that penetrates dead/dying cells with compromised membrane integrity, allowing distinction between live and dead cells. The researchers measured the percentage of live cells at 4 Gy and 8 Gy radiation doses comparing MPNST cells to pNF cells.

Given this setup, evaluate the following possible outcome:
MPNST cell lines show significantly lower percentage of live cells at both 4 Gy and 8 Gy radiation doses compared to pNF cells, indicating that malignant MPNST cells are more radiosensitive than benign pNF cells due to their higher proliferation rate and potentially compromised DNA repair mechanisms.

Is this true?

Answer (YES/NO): NO